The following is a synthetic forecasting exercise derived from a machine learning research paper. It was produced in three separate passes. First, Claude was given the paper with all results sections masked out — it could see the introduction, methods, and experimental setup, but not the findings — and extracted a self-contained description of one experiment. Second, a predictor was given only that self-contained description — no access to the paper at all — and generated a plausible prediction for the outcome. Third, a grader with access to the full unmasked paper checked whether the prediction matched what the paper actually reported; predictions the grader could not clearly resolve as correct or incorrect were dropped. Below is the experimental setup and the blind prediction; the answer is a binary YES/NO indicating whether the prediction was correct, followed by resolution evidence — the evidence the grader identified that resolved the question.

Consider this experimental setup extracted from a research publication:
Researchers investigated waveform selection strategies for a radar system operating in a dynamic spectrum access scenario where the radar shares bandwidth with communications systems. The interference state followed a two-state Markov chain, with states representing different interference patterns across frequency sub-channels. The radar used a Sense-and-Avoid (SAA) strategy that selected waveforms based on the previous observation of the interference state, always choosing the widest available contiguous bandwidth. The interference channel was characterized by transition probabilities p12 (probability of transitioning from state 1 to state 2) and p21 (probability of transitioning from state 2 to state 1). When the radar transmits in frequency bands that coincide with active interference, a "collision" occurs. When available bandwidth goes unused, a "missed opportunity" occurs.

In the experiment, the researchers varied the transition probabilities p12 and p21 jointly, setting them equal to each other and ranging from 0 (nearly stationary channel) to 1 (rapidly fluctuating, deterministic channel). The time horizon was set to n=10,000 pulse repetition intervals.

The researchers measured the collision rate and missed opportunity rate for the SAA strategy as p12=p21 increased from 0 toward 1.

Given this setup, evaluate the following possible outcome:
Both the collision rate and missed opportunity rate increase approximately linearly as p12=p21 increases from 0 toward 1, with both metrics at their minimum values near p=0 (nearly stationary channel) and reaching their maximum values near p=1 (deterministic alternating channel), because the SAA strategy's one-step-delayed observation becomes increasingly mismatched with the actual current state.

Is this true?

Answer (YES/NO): YES